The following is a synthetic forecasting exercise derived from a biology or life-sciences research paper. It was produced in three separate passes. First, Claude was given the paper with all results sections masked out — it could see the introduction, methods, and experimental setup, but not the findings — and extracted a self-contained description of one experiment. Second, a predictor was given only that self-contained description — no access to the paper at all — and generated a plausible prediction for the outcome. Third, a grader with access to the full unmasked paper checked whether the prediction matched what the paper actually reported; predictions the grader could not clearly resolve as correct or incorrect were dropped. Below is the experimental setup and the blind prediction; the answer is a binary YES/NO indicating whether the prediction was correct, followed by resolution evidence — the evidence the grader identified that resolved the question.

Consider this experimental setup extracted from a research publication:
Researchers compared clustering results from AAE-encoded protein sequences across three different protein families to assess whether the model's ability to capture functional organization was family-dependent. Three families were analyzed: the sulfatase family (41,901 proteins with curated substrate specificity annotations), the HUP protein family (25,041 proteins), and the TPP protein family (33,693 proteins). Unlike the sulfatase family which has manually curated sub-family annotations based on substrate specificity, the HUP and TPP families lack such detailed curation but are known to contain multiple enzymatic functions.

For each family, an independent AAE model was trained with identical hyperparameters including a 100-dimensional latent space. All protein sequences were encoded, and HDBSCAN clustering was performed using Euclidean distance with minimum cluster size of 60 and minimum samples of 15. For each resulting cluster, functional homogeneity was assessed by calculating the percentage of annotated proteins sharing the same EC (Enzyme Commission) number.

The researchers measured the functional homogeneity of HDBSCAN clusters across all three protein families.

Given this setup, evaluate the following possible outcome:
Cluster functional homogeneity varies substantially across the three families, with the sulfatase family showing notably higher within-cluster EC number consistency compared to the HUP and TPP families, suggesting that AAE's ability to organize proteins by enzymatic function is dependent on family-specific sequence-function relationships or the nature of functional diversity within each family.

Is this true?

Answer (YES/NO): NO